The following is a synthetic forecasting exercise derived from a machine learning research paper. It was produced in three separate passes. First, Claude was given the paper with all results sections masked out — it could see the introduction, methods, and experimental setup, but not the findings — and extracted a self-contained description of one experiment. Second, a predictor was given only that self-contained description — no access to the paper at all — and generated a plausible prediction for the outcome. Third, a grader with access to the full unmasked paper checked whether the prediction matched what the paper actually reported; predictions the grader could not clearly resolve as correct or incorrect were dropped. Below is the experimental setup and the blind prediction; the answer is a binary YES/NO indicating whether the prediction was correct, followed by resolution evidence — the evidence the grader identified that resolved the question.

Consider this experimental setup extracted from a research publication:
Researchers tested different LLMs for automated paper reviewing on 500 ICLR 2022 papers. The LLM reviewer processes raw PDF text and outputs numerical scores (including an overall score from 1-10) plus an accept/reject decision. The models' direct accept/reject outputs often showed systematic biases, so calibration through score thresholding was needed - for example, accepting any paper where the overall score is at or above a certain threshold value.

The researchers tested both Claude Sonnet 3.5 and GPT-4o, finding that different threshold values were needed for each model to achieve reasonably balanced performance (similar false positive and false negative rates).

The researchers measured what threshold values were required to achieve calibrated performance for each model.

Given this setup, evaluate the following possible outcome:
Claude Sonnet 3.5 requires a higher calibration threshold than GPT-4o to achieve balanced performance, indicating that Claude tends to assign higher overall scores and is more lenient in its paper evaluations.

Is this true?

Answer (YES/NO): YES